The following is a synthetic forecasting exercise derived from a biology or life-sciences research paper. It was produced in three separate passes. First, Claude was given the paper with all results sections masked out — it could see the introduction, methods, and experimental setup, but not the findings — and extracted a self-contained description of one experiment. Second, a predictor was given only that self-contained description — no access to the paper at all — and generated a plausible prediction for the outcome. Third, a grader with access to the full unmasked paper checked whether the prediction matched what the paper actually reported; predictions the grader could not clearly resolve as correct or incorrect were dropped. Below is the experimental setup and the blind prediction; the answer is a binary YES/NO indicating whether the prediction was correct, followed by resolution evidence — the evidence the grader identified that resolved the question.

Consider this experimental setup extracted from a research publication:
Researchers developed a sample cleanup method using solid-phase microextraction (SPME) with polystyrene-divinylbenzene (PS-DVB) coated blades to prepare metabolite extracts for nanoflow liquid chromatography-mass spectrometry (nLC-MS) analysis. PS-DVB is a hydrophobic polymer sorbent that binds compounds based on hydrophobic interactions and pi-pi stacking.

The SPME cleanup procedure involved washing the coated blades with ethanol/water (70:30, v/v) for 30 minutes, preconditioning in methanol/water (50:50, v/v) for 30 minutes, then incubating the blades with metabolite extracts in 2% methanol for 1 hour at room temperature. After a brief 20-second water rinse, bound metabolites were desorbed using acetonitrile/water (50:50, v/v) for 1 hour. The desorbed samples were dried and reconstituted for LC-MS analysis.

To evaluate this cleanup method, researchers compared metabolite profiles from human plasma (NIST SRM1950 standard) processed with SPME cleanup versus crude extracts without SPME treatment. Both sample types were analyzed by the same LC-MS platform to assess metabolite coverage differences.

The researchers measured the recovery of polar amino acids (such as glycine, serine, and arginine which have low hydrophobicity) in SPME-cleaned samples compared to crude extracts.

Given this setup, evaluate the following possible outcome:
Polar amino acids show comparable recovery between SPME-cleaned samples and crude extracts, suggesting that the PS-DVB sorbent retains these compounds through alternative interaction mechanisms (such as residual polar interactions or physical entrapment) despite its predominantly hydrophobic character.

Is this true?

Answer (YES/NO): NO